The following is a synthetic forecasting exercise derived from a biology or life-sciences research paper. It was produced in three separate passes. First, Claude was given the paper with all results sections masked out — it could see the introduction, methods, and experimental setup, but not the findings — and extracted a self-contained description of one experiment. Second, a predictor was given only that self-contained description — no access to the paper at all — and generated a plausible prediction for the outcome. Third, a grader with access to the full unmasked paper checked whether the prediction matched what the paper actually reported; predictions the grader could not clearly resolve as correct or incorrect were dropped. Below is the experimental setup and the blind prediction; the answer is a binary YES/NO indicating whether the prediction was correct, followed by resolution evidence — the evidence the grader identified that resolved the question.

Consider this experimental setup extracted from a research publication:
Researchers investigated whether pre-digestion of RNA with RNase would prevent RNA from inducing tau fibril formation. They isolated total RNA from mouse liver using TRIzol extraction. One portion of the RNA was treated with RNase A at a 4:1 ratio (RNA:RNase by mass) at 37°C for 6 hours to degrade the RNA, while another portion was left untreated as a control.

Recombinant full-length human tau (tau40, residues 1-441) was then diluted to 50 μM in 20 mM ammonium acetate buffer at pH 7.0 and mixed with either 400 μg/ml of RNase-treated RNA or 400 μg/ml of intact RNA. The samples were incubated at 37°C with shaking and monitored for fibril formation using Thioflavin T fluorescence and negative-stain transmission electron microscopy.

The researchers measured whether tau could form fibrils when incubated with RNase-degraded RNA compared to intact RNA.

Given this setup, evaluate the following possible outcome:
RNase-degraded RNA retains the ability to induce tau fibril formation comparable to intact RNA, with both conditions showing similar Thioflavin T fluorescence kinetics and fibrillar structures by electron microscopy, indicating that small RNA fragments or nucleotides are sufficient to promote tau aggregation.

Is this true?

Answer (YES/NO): NO